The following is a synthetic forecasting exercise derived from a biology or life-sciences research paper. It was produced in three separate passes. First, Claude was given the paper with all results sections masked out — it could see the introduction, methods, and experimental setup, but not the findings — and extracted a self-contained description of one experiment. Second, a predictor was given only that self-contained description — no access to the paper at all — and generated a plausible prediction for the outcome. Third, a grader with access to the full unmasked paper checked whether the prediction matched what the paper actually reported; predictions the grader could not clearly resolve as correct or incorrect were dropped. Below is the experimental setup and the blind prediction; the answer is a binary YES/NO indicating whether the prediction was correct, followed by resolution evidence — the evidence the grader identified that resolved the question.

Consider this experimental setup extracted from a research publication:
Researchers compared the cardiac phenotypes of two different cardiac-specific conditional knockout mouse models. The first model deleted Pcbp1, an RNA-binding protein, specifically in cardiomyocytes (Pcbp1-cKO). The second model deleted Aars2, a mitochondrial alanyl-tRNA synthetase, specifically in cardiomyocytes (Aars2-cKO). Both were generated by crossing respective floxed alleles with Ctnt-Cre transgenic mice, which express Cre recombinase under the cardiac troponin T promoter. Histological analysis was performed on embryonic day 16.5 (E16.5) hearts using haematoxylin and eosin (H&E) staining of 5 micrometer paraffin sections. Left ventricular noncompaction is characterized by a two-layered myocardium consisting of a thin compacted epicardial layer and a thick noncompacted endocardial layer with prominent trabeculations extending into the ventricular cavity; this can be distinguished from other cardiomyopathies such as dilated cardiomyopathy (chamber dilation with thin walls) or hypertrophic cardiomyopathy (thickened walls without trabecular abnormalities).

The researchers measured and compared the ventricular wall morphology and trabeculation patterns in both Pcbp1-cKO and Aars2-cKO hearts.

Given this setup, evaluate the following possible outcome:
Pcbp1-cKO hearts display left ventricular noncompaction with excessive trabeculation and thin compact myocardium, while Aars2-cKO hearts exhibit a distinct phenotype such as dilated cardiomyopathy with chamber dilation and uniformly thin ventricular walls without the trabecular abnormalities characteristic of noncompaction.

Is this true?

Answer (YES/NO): NO